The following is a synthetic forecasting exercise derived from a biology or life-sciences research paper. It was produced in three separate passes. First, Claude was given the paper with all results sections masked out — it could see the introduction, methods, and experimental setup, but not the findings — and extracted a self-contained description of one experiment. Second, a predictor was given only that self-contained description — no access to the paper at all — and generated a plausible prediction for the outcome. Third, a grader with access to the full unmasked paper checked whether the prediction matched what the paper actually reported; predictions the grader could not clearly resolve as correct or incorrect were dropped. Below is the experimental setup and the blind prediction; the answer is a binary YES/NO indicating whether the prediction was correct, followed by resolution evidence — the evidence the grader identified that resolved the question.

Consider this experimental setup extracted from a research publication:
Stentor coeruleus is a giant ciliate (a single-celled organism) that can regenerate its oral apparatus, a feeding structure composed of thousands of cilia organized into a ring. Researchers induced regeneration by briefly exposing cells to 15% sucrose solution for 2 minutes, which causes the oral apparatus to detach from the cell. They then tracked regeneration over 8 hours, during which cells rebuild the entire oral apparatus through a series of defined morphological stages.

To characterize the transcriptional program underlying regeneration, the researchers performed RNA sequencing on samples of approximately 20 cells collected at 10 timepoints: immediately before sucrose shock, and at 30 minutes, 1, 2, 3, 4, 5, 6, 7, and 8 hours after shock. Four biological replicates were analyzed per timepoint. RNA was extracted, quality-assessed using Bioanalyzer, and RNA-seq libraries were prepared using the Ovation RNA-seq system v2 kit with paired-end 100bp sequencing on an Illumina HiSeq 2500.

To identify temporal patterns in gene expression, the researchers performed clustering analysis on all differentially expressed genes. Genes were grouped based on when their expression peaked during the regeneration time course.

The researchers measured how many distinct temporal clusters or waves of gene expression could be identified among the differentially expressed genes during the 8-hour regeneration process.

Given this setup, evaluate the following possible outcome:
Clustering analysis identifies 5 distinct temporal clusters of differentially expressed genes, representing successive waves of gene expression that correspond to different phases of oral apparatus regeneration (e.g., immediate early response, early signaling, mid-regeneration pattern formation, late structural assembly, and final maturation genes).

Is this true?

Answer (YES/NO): YES